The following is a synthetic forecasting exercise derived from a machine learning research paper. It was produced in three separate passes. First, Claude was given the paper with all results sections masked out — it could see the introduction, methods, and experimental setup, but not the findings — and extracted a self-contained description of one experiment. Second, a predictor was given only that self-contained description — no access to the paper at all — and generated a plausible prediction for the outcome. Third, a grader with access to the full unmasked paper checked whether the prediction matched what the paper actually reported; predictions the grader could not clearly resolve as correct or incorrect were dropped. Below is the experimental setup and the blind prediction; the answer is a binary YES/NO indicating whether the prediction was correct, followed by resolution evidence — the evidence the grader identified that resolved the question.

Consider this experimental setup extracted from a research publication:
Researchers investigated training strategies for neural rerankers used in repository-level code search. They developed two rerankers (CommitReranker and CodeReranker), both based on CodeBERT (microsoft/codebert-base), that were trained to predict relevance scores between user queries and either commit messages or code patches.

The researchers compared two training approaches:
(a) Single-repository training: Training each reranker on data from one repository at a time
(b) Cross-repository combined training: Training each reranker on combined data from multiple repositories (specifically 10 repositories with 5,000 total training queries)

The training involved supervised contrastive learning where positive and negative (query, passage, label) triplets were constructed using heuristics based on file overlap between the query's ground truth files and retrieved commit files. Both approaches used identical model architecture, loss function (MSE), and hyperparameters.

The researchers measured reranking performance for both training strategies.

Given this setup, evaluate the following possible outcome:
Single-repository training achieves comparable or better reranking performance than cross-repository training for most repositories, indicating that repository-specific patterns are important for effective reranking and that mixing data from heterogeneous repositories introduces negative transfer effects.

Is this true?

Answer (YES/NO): NO